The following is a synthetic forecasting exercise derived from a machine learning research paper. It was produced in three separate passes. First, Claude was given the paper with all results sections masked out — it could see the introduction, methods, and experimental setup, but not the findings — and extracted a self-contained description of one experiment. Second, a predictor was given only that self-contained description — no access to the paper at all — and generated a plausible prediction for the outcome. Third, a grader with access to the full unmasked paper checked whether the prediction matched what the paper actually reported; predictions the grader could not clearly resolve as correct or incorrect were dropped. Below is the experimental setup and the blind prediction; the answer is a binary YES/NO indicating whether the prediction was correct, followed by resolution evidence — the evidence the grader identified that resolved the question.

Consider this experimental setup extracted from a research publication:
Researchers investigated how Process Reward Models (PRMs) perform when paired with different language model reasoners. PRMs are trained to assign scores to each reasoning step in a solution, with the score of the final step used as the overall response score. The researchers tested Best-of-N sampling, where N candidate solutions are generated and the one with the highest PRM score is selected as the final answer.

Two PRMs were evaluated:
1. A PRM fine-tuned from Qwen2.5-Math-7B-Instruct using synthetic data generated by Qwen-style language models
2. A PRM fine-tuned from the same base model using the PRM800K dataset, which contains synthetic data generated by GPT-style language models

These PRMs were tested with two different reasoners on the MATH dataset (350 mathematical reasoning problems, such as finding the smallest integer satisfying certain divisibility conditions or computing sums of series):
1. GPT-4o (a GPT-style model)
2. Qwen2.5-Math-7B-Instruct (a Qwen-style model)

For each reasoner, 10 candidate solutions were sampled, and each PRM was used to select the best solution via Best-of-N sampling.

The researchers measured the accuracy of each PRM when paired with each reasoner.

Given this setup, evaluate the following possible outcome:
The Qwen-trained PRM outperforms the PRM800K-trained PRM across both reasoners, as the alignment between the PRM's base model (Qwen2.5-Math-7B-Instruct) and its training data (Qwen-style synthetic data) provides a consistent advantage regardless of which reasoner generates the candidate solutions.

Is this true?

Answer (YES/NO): NO